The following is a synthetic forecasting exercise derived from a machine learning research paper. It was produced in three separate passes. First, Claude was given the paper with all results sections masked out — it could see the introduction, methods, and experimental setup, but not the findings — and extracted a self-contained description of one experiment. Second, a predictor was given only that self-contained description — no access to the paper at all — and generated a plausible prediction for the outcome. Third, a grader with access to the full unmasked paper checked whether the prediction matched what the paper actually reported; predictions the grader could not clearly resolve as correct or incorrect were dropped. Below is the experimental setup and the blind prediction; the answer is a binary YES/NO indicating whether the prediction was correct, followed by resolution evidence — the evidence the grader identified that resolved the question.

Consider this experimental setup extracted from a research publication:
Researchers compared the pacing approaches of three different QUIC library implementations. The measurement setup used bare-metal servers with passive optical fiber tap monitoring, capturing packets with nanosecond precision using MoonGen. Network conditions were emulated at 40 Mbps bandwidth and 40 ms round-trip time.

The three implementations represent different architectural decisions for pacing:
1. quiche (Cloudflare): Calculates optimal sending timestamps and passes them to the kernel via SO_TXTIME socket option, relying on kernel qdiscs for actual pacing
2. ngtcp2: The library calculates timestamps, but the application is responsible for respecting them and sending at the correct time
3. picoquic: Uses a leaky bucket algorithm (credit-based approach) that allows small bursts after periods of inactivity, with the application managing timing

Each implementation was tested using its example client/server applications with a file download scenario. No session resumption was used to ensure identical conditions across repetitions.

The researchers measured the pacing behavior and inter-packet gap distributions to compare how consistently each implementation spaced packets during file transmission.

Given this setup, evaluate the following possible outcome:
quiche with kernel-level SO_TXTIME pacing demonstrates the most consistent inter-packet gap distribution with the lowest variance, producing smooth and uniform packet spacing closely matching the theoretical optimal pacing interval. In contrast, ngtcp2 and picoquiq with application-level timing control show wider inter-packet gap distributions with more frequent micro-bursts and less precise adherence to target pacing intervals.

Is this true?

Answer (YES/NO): NO